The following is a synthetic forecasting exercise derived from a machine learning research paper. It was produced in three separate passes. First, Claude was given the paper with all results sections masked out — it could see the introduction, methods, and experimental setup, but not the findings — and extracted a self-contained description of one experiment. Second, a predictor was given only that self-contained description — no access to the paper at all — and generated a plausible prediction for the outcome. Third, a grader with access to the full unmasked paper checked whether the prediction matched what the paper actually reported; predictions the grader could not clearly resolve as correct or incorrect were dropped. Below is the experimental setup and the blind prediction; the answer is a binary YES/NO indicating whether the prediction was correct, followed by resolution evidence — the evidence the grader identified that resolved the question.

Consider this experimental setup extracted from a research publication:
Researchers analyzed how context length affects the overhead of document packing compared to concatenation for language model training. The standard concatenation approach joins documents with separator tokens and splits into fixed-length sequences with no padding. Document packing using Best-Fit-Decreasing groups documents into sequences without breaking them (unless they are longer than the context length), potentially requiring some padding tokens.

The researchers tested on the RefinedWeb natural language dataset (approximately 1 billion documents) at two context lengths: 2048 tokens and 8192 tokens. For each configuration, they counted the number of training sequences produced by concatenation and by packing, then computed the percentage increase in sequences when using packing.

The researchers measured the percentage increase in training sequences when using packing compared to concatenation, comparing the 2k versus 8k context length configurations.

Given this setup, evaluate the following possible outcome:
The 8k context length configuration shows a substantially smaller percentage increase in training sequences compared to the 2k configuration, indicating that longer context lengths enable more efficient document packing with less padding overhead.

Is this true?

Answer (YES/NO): YES